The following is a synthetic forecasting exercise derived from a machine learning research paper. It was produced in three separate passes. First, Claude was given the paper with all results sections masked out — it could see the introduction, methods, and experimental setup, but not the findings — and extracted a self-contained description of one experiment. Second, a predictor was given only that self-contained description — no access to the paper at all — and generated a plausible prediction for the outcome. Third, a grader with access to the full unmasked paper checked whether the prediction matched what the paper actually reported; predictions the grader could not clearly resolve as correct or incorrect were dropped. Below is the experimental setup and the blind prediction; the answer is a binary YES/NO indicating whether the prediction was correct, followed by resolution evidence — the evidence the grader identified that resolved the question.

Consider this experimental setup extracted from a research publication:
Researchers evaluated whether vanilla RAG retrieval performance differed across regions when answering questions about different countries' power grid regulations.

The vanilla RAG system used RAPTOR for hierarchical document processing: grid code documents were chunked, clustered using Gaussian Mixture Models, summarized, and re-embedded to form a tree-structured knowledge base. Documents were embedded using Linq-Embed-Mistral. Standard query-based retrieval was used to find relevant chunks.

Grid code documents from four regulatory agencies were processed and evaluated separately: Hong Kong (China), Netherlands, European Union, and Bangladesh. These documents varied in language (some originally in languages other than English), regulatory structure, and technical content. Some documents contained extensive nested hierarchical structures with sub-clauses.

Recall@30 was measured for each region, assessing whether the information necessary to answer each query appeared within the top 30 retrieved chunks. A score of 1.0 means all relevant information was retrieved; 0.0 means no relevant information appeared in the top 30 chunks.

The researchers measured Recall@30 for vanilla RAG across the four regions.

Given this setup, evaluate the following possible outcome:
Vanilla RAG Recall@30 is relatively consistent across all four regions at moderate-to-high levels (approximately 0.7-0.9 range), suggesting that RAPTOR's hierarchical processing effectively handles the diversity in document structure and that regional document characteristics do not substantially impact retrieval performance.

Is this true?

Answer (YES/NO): NO